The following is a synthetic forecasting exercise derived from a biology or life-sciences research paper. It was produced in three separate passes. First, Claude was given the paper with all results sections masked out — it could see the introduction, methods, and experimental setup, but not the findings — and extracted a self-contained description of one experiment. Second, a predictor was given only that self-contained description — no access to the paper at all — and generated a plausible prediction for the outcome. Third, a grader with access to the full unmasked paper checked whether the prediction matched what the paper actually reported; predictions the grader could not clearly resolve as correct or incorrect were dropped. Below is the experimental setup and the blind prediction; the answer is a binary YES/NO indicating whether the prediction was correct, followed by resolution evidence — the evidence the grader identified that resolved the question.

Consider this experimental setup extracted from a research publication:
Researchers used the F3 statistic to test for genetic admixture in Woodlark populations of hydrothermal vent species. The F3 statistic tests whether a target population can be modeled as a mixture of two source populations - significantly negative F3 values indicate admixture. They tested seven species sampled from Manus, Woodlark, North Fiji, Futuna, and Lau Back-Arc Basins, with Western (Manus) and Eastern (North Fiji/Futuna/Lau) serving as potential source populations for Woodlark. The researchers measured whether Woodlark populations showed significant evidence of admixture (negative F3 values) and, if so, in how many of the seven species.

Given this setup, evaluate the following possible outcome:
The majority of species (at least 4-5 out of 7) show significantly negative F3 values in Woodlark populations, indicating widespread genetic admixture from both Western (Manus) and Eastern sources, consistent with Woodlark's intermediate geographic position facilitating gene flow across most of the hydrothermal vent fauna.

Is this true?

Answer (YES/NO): NO